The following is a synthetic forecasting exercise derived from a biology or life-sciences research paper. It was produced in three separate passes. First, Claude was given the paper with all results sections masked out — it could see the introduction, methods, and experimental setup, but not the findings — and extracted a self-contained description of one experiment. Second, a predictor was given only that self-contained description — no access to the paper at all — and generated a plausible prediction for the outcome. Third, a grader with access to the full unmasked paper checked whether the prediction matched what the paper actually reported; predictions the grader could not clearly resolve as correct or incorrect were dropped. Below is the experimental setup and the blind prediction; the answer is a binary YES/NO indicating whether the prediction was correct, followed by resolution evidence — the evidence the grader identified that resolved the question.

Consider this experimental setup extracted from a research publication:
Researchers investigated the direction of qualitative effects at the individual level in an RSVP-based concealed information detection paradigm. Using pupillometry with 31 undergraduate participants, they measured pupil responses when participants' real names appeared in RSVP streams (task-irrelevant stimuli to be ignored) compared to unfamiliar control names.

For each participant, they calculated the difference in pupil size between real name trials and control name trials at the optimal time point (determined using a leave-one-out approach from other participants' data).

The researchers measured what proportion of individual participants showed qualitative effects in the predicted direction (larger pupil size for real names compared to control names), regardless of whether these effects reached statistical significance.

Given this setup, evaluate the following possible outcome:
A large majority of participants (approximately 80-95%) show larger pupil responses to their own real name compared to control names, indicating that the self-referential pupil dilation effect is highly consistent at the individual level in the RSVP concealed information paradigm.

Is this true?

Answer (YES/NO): NO